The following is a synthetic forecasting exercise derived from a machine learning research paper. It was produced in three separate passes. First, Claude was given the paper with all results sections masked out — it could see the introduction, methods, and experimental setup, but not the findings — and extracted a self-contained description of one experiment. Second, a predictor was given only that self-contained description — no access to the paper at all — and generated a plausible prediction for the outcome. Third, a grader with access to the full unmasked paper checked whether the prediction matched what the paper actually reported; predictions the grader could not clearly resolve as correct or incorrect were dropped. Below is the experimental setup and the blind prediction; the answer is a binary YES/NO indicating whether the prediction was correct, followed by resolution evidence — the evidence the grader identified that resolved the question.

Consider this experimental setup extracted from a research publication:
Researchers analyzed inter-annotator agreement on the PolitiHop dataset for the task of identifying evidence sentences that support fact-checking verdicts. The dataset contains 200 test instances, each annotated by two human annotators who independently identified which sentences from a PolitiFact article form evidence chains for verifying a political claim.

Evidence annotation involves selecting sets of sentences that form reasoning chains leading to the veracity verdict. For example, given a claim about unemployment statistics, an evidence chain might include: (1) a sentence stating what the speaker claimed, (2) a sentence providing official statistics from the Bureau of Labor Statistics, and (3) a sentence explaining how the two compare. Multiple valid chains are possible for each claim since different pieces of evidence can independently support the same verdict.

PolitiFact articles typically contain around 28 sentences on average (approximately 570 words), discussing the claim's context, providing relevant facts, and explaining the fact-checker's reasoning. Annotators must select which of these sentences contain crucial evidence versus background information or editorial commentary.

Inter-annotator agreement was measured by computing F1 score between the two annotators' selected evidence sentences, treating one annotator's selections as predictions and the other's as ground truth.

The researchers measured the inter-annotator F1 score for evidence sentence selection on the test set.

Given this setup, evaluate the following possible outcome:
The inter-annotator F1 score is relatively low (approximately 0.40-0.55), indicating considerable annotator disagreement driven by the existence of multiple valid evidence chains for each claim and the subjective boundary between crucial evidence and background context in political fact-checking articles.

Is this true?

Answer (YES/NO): YES